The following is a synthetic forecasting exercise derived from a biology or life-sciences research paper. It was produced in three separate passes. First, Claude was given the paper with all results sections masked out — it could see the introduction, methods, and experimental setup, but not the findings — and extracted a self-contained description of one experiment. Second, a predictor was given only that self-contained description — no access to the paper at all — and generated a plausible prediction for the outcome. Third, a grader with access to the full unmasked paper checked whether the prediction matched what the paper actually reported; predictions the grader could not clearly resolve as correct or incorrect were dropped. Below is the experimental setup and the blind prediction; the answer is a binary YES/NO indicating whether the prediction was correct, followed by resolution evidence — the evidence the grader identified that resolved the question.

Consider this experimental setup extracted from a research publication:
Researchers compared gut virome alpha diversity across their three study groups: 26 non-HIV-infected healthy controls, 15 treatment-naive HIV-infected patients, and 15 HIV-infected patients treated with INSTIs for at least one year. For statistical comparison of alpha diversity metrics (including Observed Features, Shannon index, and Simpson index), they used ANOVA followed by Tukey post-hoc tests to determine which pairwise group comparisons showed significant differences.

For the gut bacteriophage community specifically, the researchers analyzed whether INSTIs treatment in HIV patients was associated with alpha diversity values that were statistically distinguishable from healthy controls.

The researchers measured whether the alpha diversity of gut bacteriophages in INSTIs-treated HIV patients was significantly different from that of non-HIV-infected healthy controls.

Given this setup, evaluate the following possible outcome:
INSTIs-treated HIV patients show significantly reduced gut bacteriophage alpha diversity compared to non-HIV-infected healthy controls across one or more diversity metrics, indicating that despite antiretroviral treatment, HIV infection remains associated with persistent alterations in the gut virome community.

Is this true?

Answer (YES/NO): NO